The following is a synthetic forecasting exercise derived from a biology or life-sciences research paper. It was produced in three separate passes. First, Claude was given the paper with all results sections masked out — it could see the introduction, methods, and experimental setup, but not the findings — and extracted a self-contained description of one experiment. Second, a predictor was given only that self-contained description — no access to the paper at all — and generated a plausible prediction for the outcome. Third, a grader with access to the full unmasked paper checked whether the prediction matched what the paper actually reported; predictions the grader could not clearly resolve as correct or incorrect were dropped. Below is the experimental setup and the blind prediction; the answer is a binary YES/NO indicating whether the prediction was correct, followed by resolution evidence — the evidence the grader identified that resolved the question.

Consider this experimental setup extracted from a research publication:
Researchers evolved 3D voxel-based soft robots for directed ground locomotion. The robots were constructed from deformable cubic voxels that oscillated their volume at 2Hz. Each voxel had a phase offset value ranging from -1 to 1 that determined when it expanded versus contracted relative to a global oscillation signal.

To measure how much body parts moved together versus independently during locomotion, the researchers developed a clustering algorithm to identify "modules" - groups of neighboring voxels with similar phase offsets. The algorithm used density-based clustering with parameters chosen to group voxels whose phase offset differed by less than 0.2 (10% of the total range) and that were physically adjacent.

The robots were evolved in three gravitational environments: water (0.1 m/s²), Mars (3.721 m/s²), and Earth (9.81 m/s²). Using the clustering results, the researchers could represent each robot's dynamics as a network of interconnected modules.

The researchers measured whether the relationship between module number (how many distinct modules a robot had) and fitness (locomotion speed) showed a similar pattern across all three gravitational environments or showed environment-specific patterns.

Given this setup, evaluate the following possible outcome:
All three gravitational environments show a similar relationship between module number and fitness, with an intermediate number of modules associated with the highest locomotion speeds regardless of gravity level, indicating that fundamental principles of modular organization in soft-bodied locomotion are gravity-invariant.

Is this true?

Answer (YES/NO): YES